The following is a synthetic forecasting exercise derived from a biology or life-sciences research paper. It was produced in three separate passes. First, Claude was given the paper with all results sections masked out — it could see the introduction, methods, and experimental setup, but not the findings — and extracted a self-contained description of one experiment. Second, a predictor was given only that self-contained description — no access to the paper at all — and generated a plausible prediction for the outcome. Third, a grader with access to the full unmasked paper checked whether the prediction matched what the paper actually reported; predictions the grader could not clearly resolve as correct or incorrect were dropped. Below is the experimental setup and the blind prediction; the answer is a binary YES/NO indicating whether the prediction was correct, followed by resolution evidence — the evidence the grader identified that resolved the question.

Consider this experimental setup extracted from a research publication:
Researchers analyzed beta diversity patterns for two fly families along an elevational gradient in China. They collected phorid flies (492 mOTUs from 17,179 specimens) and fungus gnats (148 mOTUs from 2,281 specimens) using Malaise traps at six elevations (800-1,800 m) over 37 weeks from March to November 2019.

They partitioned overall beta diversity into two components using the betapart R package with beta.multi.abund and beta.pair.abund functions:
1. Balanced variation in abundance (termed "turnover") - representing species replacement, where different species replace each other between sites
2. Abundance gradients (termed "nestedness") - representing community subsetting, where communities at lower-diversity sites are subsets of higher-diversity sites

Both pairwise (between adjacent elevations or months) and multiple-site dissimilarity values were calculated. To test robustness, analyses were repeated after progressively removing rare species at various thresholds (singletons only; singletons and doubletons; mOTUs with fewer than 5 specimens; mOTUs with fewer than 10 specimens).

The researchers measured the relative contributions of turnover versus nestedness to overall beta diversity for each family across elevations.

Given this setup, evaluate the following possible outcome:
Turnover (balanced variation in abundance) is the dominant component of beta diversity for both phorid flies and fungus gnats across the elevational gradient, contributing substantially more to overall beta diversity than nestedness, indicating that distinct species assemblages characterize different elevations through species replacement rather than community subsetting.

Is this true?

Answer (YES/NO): YES